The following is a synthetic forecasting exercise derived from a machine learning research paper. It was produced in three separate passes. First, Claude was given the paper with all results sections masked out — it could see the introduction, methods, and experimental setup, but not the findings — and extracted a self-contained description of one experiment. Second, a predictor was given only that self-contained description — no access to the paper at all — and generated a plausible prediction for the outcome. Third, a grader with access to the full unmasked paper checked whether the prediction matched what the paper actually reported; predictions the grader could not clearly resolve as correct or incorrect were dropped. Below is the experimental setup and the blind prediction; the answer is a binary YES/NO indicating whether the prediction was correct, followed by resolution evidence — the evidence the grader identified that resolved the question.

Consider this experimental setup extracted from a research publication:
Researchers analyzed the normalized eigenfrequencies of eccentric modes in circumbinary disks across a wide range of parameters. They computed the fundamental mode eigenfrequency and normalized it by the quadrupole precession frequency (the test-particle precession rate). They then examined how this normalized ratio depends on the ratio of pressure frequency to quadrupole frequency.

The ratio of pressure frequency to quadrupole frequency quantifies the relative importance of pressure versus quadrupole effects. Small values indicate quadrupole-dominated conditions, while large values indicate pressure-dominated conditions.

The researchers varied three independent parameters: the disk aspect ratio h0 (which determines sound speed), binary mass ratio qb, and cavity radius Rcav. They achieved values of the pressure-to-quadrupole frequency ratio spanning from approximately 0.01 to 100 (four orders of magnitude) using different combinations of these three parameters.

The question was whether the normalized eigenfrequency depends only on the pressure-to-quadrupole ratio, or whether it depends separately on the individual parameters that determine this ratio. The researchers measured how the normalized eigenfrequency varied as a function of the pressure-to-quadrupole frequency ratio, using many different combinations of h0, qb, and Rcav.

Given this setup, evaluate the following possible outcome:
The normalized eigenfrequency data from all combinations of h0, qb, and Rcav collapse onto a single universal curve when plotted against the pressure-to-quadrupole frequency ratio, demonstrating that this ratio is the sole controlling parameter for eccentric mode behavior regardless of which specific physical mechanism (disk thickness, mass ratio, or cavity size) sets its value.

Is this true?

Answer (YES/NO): YES